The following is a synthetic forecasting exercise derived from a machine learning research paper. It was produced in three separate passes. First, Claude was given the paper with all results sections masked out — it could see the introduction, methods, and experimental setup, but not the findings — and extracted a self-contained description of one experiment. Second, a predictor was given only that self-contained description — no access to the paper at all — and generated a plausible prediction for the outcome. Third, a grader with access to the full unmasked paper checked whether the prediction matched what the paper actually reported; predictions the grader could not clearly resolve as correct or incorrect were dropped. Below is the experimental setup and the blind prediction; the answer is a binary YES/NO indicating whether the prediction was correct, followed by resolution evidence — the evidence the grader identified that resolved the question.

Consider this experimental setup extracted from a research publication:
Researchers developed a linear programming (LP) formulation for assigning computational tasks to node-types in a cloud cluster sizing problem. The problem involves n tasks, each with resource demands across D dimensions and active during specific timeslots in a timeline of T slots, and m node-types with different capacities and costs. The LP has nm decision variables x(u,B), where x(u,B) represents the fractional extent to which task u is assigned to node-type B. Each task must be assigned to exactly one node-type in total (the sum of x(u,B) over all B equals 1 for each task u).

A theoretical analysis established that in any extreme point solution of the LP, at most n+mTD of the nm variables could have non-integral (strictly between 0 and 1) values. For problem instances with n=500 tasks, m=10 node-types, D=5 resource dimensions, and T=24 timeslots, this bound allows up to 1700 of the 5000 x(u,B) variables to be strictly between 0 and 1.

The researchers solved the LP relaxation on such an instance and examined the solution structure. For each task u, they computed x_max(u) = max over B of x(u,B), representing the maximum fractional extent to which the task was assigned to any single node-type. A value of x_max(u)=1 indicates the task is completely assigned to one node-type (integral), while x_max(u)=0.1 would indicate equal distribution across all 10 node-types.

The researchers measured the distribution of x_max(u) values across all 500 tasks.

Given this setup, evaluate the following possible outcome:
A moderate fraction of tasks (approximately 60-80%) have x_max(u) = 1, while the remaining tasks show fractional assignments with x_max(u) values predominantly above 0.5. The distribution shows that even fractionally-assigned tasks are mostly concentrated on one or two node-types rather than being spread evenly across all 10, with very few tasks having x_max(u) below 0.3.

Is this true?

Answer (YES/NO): NO